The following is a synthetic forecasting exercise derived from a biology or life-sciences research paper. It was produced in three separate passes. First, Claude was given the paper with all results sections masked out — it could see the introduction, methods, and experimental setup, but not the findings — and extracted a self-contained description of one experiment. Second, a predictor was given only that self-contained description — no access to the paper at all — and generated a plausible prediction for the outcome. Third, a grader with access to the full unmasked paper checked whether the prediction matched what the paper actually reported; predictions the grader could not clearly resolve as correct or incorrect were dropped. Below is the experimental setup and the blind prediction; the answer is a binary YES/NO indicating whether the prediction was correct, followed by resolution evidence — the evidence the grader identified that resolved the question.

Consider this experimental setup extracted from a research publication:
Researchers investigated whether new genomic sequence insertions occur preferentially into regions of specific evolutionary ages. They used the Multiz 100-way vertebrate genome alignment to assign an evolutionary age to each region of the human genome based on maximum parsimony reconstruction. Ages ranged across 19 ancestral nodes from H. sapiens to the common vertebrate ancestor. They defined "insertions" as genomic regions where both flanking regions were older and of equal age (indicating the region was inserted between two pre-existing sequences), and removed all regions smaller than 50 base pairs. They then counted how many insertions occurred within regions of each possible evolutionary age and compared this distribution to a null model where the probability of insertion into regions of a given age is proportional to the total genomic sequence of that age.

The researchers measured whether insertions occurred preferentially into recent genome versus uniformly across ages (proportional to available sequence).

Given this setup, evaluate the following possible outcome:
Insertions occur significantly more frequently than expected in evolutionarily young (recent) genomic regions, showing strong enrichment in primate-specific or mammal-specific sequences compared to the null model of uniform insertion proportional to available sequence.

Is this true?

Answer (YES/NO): YES